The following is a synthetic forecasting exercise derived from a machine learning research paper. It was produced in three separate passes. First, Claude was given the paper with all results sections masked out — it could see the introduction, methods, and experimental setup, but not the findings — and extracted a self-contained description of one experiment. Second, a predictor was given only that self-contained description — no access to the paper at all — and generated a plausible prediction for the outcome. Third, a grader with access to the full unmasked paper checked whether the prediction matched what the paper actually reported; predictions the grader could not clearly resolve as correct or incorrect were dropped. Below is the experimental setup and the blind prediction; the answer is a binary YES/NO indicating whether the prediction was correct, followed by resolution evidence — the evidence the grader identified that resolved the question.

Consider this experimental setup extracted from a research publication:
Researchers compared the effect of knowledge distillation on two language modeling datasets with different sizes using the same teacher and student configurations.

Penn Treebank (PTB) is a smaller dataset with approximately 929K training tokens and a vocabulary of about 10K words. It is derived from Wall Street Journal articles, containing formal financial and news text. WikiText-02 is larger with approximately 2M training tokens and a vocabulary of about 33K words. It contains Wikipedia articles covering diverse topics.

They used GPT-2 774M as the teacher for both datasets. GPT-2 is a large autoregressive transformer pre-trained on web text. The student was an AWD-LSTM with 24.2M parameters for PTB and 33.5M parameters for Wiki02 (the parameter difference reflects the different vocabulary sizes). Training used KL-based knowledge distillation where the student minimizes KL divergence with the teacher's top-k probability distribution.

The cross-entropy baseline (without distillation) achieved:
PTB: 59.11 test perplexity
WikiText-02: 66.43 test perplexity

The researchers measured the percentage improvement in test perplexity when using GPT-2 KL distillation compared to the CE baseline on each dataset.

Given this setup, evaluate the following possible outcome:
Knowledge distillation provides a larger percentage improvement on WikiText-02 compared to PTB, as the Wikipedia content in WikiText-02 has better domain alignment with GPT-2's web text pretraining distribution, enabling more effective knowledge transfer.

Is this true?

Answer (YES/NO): NO